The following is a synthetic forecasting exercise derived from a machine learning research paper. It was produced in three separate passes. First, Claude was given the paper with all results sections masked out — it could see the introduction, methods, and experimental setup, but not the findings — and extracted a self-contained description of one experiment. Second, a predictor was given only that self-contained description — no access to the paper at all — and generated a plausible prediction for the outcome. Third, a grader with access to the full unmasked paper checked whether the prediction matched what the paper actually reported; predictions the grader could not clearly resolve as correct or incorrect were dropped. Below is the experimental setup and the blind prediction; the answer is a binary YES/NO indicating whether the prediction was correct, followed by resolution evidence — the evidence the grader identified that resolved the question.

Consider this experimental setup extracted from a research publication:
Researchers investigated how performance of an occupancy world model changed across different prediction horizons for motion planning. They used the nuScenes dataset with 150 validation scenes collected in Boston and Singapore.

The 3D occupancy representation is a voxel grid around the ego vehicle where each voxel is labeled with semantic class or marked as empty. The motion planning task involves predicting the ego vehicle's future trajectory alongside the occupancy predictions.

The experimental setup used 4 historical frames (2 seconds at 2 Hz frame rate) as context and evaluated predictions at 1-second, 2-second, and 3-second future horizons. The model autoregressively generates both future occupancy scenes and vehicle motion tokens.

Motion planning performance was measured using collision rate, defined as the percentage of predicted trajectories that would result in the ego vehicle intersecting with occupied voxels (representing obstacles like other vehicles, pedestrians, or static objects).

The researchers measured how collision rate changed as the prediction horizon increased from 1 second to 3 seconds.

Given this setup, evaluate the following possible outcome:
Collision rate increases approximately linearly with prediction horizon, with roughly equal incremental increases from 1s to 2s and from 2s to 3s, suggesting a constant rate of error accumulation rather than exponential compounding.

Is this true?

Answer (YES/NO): NO